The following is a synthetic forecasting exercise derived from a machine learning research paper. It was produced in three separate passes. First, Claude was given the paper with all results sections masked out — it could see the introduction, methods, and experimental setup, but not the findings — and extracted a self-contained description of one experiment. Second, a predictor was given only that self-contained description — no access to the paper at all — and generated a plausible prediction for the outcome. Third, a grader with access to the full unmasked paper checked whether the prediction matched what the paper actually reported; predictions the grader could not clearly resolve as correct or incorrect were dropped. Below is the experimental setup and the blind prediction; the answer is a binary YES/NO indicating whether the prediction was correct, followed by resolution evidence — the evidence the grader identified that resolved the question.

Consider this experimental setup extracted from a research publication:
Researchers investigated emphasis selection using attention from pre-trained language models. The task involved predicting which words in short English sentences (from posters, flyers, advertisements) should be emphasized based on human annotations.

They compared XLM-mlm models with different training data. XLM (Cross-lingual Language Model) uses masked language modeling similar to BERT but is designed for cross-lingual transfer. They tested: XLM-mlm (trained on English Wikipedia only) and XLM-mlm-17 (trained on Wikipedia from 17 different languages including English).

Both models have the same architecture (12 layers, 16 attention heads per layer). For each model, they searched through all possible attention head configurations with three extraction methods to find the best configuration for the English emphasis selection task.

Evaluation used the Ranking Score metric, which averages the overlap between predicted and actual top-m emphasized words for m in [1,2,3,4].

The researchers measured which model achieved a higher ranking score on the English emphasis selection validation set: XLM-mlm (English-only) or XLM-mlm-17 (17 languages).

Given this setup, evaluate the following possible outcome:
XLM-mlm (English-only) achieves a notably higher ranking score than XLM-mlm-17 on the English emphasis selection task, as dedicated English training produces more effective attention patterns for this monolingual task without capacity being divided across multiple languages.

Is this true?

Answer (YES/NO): NO